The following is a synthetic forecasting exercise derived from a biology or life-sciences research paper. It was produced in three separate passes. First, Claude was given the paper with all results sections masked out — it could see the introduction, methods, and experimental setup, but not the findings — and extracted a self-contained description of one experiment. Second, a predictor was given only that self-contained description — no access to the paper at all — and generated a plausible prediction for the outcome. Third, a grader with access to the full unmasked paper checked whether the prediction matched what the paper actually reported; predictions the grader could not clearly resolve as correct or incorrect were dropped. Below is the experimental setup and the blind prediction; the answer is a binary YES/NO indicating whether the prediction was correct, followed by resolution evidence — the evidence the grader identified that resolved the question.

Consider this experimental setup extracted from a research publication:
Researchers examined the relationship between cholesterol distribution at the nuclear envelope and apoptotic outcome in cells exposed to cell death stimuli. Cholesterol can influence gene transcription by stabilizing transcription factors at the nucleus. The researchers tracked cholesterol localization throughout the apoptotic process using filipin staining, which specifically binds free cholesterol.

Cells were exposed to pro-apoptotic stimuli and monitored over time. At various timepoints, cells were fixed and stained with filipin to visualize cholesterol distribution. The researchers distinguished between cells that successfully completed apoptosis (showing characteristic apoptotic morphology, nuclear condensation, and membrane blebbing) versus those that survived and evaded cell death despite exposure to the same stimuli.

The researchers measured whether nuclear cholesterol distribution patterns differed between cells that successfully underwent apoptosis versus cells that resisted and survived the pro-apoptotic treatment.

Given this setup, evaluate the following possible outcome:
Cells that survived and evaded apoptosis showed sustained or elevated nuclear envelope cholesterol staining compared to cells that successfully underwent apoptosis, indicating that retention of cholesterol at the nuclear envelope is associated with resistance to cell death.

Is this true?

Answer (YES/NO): YES